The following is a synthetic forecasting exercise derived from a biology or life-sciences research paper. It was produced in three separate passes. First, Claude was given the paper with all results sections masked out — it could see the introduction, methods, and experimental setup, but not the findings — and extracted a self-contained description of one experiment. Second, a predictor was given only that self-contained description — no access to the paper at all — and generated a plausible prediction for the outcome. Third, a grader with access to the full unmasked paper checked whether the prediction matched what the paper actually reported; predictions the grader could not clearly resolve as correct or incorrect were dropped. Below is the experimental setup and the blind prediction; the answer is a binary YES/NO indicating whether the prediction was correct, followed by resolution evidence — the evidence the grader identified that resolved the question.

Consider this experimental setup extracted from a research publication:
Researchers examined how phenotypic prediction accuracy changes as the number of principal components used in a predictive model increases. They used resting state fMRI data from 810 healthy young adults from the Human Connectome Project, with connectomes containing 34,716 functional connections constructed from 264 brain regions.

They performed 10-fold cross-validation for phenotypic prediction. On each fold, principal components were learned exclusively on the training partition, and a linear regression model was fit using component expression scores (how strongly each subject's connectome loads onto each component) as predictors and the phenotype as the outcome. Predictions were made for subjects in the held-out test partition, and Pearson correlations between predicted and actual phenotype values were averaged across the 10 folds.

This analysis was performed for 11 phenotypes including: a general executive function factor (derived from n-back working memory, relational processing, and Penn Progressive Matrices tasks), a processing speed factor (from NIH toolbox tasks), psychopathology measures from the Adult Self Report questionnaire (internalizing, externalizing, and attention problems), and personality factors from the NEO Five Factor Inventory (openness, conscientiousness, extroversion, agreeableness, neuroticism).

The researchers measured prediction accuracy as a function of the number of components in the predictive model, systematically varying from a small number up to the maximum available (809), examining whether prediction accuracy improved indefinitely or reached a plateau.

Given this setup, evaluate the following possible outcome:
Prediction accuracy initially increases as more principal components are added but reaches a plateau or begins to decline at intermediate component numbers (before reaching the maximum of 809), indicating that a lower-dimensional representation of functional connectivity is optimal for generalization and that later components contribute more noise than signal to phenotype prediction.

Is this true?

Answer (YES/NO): YES